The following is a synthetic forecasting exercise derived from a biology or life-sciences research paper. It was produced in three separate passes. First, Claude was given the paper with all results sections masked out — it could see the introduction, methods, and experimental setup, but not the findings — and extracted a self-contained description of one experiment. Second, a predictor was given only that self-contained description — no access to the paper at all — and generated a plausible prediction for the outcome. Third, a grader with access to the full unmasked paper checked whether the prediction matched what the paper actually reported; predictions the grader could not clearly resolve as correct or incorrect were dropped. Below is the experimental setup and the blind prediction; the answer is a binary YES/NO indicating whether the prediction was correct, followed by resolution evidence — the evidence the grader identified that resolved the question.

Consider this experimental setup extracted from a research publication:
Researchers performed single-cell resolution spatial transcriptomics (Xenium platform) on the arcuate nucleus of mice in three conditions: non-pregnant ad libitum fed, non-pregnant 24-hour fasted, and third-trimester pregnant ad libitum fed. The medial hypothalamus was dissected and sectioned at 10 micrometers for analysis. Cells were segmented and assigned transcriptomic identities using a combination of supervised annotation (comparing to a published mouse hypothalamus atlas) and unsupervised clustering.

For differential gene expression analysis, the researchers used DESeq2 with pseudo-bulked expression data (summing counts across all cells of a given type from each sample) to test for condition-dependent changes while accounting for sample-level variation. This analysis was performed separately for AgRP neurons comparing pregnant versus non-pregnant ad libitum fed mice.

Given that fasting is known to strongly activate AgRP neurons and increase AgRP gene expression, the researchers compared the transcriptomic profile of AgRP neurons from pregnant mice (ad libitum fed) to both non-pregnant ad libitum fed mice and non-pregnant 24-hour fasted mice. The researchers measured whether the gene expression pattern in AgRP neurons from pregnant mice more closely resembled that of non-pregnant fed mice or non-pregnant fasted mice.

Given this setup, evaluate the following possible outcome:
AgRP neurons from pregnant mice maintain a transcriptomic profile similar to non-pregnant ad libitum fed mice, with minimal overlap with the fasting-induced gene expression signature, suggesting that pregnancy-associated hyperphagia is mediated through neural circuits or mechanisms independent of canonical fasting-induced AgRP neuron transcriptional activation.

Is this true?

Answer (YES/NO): NO